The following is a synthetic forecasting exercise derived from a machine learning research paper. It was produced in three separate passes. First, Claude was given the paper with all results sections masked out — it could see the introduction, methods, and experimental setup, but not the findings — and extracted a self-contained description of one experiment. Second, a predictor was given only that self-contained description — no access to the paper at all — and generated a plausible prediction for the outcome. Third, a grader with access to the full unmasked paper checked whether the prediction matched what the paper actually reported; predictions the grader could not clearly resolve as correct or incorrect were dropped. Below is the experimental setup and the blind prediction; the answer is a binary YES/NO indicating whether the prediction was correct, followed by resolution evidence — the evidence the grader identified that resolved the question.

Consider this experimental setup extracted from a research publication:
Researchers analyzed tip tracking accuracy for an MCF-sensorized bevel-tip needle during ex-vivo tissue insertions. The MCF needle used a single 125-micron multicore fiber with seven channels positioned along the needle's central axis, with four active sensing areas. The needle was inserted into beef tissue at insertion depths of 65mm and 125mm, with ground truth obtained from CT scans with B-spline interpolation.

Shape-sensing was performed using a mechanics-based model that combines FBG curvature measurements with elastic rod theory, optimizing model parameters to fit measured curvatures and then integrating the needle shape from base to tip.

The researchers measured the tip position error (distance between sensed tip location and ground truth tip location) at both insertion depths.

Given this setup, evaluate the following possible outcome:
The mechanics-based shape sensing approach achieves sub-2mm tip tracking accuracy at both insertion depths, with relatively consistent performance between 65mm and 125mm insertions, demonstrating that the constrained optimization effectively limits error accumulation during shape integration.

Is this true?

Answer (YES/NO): NO